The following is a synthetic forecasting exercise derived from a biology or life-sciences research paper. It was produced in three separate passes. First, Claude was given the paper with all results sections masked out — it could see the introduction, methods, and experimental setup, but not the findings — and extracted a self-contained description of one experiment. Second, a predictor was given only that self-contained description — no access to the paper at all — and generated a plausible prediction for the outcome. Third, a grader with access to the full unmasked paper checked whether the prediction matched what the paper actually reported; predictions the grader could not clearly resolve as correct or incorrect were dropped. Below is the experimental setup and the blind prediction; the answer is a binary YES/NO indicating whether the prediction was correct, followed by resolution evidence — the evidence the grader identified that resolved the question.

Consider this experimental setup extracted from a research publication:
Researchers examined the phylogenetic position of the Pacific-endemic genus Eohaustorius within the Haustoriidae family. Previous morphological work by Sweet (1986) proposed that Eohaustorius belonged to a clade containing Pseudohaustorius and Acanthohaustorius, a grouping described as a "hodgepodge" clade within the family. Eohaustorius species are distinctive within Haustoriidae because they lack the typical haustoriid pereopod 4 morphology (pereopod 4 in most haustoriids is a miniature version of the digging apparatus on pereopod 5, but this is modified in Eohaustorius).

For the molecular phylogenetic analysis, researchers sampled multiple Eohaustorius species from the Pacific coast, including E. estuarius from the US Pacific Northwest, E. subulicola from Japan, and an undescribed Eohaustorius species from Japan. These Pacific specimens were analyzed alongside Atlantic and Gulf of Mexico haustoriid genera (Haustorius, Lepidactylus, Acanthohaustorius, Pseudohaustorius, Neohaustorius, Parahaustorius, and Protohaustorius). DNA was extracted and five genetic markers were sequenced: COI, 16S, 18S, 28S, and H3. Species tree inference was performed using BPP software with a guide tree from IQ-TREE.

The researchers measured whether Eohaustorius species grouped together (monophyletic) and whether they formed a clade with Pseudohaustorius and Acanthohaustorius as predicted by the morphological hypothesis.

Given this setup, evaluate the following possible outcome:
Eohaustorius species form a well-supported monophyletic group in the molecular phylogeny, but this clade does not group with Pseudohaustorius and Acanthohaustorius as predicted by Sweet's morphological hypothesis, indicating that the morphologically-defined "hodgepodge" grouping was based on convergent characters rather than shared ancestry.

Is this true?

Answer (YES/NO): YES